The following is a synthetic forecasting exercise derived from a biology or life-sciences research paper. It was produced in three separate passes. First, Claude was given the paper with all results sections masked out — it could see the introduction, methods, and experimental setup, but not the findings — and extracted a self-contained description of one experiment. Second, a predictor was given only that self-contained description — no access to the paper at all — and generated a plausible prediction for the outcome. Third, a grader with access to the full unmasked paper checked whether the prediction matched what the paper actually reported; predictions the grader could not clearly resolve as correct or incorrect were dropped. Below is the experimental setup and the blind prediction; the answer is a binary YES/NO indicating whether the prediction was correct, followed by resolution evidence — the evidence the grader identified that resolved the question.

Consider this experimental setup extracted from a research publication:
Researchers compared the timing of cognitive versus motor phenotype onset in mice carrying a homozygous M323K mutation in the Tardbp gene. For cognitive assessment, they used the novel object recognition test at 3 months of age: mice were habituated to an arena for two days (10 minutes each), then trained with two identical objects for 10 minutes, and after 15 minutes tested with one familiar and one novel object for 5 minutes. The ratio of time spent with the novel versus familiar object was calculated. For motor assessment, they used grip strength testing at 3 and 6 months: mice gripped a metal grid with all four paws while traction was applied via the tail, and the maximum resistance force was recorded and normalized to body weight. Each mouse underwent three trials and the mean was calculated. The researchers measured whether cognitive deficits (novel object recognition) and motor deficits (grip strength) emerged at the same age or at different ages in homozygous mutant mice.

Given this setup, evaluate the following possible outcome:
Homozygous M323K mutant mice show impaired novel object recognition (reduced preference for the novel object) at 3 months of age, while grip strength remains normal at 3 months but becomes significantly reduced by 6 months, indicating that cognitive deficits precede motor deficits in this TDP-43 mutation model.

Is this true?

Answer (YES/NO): NO